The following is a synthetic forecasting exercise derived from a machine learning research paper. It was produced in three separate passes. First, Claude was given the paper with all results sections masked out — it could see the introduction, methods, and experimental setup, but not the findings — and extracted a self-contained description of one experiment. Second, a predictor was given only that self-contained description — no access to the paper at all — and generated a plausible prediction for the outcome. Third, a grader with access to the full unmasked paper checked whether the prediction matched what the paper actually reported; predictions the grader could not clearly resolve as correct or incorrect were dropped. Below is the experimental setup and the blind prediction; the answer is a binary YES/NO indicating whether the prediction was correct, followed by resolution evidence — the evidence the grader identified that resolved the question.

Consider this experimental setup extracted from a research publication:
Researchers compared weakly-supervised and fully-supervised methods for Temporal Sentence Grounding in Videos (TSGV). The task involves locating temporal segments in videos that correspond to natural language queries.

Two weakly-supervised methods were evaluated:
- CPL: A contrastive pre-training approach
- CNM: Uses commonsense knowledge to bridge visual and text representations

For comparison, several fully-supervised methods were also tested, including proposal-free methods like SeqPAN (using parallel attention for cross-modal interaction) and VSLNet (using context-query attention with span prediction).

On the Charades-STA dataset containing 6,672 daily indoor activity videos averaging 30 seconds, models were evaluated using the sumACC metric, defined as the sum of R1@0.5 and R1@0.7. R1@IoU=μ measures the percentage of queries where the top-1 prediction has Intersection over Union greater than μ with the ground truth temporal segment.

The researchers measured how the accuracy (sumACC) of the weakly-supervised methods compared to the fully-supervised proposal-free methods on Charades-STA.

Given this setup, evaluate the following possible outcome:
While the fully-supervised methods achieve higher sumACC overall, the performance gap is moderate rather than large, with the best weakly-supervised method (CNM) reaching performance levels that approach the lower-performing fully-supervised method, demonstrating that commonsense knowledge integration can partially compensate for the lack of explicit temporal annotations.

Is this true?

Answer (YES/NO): NO